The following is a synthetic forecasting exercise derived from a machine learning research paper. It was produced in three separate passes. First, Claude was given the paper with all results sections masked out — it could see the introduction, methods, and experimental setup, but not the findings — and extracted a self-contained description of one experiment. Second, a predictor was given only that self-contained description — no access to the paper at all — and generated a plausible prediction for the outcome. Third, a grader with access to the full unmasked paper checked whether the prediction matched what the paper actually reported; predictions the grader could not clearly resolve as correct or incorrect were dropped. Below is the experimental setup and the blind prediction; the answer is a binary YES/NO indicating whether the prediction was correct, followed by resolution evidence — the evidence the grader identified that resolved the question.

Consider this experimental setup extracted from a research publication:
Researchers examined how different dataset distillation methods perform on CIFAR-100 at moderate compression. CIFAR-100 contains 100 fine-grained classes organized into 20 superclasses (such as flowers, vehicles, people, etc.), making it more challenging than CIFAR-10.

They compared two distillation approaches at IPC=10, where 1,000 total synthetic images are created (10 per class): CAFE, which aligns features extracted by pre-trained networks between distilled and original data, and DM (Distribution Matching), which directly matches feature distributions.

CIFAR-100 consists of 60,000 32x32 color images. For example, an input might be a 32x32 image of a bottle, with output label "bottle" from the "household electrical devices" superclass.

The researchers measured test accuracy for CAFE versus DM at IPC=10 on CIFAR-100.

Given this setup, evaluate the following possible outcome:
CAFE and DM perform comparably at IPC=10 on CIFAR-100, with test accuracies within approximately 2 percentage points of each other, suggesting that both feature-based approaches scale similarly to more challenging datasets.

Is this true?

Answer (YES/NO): YES